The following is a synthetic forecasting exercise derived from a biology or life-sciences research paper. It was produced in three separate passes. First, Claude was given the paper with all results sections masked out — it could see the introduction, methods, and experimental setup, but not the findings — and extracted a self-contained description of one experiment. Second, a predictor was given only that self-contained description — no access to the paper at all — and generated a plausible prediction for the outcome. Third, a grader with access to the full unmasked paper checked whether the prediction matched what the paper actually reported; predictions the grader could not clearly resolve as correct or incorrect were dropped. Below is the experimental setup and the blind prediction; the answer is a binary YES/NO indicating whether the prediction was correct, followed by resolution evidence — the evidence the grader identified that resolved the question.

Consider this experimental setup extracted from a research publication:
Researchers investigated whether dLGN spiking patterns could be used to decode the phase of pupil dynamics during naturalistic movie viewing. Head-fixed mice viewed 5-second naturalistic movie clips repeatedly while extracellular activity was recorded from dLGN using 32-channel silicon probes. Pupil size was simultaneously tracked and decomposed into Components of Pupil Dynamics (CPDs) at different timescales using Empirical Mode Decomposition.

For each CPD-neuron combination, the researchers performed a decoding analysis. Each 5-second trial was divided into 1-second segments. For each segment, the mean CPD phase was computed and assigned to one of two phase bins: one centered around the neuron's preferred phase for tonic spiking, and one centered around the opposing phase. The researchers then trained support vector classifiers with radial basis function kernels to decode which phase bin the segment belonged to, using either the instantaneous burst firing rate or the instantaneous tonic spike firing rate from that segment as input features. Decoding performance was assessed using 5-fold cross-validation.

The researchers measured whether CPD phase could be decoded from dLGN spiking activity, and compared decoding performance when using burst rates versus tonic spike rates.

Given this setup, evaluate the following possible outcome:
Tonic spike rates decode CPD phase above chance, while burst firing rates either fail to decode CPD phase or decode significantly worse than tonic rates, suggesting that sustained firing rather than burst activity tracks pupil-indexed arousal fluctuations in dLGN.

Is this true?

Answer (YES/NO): NO